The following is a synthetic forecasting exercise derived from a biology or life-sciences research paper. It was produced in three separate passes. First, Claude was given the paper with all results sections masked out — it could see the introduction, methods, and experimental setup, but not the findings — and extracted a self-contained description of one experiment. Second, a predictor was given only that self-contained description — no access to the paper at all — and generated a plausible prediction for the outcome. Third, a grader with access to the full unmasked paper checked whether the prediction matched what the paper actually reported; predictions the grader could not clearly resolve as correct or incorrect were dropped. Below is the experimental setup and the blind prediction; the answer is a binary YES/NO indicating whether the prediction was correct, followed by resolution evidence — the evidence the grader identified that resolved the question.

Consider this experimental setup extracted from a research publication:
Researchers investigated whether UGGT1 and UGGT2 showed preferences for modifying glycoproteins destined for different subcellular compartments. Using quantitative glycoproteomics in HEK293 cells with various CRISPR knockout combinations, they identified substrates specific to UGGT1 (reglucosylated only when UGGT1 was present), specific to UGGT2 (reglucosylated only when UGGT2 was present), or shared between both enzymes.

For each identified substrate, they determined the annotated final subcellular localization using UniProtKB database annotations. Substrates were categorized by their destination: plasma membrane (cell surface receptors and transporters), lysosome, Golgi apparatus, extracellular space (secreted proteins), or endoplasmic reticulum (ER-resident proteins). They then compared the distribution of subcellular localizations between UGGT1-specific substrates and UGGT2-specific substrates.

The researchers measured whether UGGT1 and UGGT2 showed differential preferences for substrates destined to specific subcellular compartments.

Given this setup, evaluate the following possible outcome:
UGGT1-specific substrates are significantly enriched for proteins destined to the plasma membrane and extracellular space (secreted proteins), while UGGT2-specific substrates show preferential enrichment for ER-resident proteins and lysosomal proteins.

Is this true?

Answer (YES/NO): NO